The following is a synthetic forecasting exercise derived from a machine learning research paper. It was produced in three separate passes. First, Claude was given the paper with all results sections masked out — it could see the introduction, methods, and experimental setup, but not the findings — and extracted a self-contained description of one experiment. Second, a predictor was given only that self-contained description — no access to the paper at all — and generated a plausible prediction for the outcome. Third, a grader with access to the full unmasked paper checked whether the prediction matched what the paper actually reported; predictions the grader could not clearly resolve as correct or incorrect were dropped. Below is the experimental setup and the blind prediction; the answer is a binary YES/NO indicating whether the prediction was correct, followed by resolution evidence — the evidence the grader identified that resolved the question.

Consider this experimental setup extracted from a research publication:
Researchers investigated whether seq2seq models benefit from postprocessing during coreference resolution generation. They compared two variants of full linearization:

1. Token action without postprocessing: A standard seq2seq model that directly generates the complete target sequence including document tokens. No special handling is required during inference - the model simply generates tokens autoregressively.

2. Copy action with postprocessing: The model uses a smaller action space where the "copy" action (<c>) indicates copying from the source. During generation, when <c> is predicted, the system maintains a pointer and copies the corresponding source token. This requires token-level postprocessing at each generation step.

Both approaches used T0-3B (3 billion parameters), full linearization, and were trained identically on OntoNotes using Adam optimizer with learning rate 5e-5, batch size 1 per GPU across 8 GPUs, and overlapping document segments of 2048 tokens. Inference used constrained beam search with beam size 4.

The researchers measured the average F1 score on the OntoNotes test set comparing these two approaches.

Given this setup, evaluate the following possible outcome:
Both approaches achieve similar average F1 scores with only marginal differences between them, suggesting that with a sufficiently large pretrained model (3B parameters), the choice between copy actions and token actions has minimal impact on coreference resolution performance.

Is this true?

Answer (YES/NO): YES